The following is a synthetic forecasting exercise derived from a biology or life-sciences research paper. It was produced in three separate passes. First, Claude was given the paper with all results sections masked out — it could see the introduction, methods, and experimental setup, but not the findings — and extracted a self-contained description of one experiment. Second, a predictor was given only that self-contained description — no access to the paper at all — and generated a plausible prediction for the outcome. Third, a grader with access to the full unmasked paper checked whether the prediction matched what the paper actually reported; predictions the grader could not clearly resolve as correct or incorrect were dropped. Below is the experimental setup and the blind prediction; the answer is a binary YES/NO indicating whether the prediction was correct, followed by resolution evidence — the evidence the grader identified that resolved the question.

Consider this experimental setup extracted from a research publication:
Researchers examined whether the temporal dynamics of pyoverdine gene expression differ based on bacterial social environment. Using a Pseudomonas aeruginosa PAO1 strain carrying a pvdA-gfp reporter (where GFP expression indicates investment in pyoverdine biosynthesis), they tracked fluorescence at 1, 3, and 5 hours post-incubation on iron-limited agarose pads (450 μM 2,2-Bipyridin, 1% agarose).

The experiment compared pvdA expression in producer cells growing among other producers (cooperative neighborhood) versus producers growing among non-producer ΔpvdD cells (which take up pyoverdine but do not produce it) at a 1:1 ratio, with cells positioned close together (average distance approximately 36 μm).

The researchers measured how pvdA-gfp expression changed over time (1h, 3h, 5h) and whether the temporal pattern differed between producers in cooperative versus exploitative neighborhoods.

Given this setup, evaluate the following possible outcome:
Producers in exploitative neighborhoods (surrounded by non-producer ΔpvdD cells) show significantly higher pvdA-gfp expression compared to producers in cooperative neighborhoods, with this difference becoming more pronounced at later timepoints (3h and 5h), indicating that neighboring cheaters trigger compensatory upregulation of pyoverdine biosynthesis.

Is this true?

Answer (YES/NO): NO